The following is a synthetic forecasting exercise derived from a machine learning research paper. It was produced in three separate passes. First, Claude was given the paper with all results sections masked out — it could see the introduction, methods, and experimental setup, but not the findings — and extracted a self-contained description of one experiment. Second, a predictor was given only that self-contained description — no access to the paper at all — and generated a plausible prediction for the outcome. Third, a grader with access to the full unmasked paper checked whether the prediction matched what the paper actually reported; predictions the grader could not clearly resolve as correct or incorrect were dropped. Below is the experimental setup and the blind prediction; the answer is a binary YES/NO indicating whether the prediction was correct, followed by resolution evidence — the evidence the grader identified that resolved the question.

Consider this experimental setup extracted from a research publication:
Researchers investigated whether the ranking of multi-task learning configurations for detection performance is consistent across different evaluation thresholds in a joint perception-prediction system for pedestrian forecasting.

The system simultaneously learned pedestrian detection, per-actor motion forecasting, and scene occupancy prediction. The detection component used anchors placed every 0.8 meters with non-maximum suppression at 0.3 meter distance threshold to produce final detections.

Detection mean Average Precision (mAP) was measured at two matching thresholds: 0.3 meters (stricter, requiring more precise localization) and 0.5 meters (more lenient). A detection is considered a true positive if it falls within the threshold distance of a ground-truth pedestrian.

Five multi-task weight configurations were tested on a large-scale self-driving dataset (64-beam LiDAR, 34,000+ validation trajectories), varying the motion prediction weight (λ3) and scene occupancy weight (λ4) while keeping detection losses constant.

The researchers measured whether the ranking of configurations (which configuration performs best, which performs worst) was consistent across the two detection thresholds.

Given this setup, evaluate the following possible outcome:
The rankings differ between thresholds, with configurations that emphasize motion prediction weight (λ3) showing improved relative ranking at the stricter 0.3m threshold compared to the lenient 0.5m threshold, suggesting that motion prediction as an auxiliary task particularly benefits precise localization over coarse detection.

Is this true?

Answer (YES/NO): NO